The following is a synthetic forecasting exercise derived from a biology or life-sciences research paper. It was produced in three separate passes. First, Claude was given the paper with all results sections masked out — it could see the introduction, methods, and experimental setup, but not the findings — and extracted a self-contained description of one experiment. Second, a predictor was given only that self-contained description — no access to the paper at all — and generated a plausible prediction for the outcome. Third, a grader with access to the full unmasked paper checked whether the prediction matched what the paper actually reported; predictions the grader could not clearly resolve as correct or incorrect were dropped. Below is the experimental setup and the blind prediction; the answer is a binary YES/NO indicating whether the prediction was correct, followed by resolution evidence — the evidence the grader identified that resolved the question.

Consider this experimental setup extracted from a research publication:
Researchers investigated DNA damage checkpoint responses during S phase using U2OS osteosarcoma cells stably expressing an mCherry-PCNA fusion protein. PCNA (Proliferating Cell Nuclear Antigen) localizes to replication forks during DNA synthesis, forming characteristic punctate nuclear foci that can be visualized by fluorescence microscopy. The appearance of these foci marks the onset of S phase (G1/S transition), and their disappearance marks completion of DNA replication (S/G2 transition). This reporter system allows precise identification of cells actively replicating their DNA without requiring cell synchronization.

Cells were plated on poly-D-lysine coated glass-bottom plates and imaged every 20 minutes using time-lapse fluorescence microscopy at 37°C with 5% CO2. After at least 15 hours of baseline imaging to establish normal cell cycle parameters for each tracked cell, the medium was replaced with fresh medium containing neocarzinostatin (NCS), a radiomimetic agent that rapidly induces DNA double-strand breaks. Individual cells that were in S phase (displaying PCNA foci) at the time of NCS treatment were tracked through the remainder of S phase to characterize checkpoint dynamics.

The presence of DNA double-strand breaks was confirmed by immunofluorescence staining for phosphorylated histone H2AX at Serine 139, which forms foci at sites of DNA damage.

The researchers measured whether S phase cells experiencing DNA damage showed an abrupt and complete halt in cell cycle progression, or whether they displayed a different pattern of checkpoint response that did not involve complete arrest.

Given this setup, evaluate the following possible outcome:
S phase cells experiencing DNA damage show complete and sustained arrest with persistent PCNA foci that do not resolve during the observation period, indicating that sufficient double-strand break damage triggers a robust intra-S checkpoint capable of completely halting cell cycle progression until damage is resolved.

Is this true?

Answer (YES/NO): NO